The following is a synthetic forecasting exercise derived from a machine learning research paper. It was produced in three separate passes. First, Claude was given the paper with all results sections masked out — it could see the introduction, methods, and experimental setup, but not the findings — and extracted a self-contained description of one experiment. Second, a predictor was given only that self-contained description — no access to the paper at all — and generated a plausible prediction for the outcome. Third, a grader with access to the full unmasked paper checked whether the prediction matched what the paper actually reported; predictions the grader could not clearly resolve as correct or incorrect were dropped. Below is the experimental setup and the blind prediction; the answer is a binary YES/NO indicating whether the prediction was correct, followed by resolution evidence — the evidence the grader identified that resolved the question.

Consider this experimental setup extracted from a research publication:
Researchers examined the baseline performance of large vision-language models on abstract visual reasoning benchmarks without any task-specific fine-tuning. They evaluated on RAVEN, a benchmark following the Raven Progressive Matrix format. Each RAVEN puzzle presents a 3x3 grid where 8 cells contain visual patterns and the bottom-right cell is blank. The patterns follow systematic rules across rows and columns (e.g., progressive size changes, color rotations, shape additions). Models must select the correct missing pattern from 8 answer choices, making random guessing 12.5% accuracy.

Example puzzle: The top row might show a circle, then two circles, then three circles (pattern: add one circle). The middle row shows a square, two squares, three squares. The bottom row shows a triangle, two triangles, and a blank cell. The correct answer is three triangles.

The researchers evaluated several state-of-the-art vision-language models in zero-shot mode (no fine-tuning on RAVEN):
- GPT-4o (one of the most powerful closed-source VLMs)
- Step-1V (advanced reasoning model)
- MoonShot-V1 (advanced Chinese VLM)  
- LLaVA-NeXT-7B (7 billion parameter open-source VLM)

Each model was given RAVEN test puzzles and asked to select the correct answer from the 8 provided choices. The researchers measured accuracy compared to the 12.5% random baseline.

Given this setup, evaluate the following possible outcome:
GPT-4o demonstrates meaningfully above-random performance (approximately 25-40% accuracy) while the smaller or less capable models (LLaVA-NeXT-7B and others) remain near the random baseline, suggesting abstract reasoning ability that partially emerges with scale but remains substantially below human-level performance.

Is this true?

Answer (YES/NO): NO